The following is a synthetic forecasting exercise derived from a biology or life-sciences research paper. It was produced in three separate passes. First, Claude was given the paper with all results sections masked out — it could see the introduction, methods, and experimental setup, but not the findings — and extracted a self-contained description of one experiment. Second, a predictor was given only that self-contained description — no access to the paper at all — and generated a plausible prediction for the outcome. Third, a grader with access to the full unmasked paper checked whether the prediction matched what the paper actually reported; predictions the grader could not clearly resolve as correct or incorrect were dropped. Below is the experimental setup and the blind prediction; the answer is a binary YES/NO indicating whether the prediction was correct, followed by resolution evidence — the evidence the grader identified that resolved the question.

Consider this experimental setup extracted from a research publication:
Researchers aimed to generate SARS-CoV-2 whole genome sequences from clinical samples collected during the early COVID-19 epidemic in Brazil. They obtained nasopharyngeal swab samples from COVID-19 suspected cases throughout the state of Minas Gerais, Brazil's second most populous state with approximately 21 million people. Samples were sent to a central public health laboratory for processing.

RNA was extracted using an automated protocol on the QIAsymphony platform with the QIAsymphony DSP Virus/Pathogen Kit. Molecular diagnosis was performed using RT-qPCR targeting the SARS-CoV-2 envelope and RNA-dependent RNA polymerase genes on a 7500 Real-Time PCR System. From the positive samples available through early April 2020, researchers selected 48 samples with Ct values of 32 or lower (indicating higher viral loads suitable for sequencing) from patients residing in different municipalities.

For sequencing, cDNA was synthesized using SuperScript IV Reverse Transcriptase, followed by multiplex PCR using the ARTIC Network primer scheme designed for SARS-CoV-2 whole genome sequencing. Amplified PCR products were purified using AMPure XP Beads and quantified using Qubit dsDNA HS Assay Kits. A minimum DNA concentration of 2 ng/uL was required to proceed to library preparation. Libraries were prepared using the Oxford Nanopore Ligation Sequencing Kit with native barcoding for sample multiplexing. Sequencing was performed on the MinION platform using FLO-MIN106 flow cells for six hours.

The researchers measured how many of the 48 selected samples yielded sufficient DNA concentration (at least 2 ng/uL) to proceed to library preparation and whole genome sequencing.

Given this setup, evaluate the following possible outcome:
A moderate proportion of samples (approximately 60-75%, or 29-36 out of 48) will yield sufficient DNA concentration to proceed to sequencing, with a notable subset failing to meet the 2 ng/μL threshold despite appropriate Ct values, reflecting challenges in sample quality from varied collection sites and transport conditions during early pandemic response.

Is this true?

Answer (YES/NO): NO